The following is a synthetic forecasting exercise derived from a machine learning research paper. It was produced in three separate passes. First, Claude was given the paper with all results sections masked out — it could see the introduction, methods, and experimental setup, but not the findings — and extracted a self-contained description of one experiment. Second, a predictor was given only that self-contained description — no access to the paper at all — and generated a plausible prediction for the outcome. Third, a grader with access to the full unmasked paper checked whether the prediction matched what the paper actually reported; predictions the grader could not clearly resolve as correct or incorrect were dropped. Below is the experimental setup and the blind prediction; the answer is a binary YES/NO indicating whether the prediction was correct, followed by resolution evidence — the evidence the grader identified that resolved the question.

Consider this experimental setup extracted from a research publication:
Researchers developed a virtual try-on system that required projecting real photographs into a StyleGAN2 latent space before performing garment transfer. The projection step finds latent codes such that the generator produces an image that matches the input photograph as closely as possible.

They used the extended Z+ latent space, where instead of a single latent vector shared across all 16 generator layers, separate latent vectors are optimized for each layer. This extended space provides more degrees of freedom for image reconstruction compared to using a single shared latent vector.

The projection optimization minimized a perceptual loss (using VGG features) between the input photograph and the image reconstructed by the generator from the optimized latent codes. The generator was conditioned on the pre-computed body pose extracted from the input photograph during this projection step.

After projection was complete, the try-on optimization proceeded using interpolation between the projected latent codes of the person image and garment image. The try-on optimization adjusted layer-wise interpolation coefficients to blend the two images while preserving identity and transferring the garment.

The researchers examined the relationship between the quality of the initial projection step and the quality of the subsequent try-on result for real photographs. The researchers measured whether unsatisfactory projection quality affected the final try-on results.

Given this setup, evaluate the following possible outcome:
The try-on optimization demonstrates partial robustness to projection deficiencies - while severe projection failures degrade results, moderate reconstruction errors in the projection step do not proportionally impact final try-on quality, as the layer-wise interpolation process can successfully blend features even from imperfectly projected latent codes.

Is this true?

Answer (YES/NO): NO